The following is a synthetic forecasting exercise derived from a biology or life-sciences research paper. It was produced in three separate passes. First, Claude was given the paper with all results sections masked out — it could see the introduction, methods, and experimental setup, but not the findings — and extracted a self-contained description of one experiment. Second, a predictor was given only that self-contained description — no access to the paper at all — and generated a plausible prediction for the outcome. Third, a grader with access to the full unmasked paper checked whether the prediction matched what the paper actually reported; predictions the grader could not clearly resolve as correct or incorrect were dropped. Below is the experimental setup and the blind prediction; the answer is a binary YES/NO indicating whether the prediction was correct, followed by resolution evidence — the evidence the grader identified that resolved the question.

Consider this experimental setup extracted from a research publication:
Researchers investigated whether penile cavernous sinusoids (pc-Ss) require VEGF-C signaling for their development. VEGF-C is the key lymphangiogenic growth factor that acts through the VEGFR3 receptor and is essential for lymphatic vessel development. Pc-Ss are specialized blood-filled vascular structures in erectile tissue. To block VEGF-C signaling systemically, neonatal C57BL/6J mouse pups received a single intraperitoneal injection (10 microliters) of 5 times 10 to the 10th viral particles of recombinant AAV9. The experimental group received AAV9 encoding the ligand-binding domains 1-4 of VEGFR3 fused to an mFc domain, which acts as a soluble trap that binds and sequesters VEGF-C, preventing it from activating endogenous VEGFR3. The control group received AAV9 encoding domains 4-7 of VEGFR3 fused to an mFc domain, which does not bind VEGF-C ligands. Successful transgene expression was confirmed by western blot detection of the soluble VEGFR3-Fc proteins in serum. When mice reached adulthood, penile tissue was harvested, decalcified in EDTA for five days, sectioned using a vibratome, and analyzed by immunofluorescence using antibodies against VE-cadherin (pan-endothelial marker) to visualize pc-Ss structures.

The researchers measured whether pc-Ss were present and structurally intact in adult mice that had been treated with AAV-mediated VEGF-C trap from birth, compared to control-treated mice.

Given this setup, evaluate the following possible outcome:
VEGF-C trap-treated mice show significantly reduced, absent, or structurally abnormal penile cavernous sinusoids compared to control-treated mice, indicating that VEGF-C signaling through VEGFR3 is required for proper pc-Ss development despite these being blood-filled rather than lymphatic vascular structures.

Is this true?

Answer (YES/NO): NO